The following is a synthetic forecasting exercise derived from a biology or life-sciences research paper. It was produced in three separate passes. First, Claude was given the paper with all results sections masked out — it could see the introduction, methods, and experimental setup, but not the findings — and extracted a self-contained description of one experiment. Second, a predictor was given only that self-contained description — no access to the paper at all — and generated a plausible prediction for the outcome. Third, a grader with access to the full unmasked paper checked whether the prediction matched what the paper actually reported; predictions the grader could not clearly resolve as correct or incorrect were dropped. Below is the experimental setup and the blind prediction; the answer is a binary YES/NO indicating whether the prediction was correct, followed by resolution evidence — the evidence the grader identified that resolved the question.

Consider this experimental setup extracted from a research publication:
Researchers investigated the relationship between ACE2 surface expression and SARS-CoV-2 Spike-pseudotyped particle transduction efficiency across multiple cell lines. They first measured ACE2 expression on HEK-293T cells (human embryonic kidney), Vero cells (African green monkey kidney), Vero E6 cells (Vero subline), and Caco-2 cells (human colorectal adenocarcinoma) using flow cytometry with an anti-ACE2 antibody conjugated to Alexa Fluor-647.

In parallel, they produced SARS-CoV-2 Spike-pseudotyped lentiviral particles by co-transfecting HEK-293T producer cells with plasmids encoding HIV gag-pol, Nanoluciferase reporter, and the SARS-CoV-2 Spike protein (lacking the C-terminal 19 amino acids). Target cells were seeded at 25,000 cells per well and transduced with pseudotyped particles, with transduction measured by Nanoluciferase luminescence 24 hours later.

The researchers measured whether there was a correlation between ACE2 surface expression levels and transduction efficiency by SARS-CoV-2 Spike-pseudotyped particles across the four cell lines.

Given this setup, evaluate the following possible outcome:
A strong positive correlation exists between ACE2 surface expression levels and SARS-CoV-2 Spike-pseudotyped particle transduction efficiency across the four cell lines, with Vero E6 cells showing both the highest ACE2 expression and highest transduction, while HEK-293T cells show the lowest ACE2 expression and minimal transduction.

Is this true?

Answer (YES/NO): NO